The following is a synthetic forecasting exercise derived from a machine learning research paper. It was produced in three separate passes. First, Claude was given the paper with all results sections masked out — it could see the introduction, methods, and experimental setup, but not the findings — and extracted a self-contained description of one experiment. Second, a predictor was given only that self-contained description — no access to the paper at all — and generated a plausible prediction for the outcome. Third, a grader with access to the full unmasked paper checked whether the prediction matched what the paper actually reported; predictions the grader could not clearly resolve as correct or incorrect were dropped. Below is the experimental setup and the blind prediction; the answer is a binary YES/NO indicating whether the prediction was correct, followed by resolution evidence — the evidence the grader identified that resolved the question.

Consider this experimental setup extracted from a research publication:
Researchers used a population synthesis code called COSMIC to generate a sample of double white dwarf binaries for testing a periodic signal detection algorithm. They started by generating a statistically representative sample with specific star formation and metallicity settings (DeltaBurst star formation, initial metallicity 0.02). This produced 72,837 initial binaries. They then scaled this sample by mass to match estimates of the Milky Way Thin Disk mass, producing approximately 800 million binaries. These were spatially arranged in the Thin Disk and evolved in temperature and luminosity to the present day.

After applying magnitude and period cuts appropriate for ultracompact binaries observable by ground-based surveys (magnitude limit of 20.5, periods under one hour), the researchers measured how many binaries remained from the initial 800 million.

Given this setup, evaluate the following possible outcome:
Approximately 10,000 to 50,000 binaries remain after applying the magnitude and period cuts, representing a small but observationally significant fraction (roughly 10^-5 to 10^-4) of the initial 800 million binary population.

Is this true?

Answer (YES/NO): YES